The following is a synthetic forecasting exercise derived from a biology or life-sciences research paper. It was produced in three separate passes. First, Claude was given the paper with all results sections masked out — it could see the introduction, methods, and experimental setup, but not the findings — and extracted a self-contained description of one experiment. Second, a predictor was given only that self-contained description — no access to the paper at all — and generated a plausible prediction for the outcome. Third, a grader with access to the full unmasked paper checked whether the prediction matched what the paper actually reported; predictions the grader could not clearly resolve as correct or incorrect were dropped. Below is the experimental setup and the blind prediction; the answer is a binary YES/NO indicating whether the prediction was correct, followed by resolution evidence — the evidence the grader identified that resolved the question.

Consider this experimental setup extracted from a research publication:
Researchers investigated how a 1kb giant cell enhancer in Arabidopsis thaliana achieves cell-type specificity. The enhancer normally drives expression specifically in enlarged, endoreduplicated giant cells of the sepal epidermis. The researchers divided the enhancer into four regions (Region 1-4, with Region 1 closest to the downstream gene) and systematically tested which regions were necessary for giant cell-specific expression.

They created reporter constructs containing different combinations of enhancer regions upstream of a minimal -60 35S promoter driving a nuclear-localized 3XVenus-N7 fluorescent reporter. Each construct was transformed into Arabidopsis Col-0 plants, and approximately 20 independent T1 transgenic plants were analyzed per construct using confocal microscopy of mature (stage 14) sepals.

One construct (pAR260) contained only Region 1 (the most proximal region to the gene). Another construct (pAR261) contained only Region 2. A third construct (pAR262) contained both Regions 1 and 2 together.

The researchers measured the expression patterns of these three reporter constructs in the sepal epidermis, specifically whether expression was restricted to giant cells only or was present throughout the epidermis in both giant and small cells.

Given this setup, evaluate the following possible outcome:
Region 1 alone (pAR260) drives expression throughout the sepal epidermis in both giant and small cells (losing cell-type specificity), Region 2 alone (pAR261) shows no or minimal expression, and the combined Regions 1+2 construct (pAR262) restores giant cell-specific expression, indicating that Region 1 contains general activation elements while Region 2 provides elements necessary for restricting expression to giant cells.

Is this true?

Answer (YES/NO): NO